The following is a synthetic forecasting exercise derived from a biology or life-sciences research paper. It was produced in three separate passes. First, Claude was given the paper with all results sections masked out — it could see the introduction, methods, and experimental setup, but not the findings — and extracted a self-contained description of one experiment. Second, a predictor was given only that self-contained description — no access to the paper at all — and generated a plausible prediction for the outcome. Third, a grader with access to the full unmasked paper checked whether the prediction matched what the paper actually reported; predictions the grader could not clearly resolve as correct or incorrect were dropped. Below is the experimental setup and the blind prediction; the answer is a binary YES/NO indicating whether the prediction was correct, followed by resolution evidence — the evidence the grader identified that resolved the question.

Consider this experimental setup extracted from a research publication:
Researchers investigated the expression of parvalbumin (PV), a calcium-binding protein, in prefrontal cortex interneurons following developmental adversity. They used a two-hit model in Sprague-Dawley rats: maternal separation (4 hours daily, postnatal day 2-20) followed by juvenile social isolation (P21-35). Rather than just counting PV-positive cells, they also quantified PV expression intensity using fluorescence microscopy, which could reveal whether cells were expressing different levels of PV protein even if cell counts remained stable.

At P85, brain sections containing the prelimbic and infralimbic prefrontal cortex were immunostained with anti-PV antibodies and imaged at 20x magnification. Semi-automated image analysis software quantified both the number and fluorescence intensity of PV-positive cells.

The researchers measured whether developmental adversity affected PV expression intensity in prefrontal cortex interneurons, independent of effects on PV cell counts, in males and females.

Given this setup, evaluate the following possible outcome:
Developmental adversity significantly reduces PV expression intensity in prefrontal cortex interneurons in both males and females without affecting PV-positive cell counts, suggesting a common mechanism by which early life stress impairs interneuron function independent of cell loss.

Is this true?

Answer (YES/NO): NO